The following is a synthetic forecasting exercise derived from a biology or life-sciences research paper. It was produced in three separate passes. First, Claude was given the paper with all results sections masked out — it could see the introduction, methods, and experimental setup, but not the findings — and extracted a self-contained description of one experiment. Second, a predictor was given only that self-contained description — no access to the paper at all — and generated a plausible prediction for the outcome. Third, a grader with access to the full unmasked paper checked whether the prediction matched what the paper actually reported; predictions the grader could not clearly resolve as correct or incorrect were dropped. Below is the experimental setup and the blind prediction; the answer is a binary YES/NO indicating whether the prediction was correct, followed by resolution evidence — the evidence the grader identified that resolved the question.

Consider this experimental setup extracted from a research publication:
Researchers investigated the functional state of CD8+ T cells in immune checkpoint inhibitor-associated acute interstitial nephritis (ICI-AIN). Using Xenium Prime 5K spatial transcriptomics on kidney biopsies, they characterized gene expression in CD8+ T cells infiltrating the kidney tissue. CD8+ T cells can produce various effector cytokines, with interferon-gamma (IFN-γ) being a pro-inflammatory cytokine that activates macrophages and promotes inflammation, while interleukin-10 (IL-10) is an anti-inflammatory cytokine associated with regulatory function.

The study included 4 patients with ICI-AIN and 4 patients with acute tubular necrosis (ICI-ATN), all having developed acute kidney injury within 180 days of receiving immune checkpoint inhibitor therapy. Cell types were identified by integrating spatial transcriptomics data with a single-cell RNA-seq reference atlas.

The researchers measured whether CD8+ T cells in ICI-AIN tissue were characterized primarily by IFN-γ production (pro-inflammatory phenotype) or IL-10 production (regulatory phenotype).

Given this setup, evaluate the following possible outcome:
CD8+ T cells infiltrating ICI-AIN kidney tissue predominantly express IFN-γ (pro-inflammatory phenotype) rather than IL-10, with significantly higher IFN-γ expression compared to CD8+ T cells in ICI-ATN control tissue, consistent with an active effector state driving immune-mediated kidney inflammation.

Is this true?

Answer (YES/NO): YES